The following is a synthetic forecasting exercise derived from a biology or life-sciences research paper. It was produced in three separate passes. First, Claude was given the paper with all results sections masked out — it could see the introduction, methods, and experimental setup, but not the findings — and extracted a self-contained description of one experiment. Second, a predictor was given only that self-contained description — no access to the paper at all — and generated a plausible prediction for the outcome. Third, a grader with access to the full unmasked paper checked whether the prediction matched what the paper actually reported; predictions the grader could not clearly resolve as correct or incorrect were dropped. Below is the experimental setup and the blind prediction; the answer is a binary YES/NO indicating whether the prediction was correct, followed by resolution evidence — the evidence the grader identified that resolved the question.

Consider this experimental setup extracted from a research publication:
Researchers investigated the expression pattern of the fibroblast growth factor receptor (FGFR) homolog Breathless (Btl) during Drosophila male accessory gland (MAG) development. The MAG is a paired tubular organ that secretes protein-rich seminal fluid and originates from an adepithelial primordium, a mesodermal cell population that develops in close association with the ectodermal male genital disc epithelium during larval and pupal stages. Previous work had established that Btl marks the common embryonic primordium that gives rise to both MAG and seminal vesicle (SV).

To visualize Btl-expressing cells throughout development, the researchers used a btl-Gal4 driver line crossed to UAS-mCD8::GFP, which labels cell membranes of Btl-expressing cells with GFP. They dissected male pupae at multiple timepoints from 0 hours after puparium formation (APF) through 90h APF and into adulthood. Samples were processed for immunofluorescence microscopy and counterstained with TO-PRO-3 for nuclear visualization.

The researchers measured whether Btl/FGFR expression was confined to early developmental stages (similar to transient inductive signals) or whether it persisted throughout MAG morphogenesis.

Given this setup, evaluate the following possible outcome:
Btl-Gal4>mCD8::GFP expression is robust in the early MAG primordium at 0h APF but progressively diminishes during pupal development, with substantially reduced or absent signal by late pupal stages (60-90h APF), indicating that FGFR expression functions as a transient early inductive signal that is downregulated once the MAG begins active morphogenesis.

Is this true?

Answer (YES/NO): NO